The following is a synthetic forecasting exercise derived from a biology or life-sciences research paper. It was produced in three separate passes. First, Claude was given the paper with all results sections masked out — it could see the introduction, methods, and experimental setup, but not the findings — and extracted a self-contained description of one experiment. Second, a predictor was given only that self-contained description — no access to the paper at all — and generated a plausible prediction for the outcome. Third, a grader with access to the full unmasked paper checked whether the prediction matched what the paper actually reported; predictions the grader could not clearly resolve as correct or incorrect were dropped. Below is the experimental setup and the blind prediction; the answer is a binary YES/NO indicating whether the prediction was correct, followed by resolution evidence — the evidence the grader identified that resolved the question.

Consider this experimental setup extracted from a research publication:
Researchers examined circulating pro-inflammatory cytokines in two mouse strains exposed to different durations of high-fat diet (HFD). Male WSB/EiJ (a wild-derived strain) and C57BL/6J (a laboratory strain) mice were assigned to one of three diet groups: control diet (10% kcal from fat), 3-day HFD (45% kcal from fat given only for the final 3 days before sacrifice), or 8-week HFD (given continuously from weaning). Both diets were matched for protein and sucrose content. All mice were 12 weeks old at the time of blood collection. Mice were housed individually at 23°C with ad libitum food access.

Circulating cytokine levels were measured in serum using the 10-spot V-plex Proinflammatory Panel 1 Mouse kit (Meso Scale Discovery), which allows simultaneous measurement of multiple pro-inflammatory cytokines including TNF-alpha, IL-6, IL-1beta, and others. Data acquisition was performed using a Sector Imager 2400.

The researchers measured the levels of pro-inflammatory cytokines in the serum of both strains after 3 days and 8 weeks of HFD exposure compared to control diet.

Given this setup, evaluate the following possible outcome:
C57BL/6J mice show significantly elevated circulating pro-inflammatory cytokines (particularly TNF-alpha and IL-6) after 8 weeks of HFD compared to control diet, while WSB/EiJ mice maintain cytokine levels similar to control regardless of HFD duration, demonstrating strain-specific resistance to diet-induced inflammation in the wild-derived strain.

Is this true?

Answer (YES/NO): NO